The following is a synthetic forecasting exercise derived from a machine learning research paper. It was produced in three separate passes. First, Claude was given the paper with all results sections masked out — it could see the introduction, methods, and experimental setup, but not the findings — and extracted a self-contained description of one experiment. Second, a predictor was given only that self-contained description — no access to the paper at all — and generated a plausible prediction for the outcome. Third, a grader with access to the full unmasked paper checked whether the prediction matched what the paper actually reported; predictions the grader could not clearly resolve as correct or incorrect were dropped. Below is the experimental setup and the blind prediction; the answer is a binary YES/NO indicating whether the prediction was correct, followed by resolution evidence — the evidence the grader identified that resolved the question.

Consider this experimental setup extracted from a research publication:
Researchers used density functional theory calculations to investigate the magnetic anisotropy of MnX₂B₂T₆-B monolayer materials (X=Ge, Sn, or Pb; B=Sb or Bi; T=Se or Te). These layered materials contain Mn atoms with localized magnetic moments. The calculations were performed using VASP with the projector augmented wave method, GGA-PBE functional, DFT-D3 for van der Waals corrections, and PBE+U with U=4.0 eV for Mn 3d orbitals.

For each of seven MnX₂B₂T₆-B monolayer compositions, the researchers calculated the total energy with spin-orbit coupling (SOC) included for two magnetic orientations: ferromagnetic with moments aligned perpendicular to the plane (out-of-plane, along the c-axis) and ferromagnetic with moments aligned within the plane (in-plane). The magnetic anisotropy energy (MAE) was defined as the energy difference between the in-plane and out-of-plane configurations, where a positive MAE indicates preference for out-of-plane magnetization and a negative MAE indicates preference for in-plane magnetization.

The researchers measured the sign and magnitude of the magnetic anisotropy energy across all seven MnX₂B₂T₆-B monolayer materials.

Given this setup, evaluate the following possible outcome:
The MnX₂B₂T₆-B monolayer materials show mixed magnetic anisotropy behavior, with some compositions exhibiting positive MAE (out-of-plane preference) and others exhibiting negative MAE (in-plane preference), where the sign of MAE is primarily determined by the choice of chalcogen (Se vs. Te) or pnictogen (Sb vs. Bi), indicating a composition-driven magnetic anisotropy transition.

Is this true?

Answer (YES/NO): NO